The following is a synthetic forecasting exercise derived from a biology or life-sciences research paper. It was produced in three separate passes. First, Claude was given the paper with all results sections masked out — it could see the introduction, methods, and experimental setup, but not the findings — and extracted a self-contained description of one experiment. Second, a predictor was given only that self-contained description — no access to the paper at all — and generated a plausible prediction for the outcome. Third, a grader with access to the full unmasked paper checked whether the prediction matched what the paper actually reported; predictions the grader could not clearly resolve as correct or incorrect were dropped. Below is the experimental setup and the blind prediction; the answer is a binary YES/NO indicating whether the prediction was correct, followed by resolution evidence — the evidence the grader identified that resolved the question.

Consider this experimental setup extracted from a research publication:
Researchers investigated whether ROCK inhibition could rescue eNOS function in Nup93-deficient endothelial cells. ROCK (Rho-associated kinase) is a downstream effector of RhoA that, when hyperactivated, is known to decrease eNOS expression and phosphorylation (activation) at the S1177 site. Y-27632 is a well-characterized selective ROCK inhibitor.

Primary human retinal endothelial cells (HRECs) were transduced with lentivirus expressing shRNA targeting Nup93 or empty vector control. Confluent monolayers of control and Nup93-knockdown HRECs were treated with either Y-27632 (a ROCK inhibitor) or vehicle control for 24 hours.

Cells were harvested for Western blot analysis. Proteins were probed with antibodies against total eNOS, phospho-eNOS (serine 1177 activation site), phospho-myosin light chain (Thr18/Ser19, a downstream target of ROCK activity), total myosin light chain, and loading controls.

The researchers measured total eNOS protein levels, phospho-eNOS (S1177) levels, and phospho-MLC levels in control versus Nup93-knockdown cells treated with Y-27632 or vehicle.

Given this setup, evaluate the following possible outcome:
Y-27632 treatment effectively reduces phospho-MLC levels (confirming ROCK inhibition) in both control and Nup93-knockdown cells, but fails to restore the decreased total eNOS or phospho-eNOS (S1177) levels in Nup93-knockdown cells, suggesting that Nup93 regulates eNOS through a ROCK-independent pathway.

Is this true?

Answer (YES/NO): NO